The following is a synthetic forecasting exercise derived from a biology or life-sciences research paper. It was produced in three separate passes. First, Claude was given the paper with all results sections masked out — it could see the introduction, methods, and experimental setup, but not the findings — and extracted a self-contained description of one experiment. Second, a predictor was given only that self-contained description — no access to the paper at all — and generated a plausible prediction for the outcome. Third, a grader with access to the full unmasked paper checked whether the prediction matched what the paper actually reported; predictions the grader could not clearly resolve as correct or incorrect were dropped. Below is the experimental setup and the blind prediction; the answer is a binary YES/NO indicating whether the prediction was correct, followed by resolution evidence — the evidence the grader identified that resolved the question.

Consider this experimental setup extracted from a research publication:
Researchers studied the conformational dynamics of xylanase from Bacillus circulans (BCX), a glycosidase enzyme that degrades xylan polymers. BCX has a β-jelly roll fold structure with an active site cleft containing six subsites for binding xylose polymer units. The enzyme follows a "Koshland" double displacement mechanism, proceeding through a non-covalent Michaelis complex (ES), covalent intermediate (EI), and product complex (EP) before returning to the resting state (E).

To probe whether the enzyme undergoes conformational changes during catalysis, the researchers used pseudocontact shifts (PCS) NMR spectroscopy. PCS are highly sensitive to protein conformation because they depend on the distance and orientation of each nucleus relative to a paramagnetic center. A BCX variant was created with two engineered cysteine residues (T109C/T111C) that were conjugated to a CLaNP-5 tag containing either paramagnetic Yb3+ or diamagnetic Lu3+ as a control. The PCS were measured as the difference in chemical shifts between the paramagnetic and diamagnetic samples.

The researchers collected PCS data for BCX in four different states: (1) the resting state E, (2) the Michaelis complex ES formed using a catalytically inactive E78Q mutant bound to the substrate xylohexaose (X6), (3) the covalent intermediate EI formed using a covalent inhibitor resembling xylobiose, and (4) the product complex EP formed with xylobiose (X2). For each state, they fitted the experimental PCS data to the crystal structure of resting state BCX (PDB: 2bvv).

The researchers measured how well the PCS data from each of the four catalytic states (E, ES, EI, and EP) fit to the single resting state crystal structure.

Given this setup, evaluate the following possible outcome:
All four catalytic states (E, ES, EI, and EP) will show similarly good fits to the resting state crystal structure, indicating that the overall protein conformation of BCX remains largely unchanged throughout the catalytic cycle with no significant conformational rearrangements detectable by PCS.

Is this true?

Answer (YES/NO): YES